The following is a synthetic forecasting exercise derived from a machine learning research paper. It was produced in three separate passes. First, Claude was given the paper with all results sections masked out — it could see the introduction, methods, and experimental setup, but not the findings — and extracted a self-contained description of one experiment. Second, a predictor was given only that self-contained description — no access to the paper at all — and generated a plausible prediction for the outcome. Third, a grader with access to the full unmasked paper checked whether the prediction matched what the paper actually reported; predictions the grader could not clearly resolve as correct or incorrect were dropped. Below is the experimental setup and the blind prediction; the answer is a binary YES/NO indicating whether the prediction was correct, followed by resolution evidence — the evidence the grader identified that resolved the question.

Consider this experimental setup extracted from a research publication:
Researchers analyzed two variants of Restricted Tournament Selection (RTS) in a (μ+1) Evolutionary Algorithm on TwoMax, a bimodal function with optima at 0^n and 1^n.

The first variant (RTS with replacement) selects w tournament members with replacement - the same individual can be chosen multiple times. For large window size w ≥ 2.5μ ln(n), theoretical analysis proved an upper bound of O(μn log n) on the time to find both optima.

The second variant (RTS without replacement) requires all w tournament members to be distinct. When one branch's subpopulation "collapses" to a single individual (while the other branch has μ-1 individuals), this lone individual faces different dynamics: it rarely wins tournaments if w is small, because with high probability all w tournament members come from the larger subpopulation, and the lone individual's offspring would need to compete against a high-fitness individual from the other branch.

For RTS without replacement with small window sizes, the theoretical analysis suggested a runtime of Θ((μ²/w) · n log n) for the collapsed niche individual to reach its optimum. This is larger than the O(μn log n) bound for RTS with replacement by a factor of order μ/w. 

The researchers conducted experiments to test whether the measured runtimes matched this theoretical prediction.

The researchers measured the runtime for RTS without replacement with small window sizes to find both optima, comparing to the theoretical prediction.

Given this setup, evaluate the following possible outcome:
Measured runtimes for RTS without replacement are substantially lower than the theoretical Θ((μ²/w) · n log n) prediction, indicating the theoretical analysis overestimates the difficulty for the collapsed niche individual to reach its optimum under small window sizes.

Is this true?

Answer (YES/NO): NO